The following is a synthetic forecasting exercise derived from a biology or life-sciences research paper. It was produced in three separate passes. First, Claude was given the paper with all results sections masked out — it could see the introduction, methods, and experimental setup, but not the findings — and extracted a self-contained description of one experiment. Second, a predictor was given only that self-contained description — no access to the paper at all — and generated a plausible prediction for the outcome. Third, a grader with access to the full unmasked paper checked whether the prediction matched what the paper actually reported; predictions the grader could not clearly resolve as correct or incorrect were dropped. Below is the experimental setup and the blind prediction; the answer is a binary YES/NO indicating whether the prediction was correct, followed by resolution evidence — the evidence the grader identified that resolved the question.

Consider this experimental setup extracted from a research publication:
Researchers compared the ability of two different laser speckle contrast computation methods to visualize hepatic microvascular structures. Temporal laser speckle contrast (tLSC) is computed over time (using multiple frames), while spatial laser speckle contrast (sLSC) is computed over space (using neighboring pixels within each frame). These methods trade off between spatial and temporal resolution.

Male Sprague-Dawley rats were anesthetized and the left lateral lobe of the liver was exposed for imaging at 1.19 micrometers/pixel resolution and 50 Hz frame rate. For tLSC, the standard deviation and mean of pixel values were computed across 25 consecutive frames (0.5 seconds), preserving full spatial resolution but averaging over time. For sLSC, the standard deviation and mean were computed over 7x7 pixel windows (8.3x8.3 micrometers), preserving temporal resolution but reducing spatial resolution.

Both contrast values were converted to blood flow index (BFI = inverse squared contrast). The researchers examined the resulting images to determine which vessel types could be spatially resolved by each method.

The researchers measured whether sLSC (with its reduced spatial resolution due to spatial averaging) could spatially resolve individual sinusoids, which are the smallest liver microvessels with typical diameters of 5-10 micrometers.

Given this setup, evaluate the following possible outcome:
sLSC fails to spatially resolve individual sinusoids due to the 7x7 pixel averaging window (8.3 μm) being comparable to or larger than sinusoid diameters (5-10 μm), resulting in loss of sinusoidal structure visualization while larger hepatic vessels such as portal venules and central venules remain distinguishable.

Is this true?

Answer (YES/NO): YES